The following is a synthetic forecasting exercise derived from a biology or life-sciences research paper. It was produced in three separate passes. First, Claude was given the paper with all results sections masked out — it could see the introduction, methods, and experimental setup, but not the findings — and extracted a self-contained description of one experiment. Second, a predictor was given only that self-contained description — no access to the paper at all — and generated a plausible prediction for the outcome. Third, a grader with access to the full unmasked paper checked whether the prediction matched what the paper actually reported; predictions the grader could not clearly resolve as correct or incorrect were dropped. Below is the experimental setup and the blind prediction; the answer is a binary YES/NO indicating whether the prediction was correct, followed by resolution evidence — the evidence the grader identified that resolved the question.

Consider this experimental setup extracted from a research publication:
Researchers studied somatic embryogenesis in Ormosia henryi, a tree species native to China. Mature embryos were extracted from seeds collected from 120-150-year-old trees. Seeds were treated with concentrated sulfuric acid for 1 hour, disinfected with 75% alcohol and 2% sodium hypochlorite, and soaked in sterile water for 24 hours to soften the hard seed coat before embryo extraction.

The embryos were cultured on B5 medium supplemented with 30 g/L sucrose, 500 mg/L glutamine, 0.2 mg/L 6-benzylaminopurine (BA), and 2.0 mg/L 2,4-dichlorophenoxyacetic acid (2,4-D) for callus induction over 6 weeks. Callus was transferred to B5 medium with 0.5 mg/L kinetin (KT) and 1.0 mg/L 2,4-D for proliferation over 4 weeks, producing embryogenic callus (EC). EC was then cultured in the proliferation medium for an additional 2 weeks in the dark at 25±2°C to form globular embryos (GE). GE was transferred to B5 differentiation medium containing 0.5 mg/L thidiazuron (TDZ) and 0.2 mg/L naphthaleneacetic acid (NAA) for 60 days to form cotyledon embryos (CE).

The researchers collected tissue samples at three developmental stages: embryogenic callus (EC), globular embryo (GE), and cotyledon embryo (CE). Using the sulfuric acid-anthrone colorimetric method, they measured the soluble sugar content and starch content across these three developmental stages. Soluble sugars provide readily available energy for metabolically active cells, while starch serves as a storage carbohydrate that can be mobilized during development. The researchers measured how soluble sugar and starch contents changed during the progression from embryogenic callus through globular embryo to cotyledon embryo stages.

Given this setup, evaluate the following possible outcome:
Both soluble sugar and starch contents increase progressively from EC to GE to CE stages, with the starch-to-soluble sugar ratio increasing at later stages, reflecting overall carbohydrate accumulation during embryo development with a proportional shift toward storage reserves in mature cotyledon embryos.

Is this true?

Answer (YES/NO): NO